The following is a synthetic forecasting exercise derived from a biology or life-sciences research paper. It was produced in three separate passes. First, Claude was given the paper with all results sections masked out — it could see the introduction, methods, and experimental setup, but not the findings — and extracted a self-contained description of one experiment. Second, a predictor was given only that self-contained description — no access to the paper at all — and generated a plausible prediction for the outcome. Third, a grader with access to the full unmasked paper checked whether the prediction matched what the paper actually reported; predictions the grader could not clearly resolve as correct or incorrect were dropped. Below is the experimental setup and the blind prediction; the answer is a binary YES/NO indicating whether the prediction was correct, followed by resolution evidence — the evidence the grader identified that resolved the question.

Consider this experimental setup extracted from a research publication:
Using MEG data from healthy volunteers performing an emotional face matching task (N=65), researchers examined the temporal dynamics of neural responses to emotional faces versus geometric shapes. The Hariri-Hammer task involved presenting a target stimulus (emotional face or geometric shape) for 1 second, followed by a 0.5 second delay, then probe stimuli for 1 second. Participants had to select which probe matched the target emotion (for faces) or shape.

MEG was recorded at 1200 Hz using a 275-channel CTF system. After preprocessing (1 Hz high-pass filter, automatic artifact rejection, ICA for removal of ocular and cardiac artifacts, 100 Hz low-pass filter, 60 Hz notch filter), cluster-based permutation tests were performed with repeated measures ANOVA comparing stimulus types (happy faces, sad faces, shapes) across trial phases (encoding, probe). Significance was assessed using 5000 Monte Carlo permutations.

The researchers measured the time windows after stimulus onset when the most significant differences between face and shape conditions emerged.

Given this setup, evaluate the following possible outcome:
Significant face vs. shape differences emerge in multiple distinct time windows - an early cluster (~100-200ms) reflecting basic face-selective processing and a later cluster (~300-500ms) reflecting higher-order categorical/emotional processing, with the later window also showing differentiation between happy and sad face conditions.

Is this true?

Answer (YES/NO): NO